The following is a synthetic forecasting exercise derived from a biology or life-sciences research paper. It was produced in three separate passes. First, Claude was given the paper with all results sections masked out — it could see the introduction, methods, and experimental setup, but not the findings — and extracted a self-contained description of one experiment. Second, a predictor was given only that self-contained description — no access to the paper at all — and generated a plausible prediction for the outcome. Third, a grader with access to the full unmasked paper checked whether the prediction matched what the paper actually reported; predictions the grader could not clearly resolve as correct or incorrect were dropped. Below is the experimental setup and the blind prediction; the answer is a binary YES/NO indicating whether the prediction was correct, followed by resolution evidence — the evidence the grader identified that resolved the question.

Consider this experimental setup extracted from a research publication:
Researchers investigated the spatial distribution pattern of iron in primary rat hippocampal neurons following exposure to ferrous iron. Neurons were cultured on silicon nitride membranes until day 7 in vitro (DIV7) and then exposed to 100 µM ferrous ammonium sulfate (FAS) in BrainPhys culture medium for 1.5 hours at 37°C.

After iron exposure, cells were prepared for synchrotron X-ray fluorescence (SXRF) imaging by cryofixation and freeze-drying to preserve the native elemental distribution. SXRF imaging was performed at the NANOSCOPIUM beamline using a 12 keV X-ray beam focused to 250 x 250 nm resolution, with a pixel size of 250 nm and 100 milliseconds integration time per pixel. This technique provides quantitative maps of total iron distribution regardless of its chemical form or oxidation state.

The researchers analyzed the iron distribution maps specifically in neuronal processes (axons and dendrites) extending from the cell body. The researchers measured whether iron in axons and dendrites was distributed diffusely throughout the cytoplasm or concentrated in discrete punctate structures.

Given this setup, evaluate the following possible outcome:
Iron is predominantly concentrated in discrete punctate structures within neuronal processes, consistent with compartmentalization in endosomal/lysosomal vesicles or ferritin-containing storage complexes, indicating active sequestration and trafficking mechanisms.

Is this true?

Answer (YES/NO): YES